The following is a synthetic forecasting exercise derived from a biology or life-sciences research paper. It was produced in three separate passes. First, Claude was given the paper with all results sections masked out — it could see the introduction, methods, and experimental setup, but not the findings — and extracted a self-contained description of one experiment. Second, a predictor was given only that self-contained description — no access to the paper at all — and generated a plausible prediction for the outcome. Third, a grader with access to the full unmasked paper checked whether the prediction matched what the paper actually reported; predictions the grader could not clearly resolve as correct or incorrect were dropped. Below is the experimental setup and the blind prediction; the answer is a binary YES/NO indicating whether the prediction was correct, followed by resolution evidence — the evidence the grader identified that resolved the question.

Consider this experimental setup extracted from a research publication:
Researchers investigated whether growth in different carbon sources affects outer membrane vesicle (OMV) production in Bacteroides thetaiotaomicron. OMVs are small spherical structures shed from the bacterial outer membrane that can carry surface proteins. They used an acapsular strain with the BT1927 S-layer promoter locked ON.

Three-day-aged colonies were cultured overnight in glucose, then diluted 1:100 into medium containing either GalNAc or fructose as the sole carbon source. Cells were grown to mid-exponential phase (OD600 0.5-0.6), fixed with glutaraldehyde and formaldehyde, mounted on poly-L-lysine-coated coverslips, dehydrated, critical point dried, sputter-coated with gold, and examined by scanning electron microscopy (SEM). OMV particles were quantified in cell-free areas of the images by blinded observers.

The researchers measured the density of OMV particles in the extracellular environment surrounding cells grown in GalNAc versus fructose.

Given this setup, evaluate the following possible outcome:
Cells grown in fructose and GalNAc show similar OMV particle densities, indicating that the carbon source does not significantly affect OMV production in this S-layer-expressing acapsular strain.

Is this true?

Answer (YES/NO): NO